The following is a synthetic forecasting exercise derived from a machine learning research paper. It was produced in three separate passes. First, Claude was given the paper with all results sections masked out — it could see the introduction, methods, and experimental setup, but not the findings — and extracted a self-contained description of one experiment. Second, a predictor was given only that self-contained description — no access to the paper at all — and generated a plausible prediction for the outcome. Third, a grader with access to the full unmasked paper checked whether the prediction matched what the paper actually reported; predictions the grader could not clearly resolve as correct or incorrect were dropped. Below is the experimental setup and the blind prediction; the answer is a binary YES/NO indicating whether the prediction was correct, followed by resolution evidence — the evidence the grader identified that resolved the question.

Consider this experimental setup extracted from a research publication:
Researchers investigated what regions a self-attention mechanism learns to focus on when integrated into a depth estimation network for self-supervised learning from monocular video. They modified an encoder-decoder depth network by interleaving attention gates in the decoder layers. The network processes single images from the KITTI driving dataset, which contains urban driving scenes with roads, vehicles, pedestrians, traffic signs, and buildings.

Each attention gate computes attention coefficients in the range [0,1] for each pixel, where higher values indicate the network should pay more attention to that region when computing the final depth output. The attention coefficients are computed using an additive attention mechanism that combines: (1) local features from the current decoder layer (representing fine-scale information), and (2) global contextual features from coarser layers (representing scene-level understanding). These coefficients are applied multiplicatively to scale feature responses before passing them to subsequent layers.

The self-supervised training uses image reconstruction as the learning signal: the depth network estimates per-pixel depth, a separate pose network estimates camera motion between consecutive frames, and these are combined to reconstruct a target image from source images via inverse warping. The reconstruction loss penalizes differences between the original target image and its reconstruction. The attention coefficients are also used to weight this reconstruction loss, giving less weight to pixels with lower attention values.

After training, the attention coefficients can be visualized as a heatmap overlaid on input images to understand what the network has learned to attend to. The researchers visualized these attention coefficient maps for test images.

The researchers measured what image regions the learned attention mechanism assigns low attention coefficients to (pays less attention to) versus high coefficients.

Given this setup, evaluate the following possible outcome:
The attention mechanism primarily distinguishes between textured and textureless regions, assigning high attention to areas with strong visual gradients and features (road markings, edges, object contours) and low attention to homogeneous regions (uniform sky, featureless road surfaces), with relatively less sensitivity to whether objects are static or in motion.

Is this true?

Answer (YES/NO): NO